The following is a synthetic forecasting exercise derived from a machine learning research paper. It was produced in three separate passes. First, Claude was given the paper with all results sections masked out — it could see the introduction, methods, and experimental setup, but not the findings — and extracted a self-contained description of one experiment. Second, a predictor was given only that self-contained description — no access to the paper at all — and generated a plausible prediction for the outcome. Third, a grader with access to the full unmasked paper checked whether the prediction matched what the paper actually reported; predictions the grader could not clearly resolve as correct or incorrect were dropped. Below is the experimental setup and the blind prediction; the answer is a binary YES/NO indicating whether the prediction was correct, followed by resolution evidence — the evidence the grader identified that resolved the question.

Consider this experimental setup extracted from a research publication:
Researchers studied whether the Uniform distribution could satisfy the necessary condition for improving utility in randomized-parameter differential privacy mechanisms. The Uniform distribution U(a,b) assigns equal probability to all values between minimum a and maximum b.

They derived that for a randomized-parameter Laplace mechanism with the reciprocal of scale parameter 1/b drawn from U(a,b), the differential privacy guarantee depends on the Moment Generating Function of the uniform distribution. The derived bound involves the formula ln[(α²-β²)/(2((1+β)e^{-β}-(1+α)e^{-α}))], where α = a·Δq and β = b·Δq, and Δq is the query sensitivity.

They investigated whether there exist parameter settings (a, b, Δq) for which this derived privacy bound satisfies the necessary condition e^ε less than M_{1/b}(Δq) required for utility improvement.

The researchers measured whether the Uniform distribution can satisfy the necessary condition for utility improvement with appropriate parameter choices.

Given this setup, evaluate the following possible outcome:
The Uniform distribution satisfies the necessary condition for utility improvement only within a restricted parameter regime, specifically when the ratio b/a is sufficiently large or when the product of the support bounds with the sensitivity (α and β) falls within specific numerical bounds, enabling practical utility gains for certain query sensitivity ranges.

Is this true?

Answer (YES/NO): NO